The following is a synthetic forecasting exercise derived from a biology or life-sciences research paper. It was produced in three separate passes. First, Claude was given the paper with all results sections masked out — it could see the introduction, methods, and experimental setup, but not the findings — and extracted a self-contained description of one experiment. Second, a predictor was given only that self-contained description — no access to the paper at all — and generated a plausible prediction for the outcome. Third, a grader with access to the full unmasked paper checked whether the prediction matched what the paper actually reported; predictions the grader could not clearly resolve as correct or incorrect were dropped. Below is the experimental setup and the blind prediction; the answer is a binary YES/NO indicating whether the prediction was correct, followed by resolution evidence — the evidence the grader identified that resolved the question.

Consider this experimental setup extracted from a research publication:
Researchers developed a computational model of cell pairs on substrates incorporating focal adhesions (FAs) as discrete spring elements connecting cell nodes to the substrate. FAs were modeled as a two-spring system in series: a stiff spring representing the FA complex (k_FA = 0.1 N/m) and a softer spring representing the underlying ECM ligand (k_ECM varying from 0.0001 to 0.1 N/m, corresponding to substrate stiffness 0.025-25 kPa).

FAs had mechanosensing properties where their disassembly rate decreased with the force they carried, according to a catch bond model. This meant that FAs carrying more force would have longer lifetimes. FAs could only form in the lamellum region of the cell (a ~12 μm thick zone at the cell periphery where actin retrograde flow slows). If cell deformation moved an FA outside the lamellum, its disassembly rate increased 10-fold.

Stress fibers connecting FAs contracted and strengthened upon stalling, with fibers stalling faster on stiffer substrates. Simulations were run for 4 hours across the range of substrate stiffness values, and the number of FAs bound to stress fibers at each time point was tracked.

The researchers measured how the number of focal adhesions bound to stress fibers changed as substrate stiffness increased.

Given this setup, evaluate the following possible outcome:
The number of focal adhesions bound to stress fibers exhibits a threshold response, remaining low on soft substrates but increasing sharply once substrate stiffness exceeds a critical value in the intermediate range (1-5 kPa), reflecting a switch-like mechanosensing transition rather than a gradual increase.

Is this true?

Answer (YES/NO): NO